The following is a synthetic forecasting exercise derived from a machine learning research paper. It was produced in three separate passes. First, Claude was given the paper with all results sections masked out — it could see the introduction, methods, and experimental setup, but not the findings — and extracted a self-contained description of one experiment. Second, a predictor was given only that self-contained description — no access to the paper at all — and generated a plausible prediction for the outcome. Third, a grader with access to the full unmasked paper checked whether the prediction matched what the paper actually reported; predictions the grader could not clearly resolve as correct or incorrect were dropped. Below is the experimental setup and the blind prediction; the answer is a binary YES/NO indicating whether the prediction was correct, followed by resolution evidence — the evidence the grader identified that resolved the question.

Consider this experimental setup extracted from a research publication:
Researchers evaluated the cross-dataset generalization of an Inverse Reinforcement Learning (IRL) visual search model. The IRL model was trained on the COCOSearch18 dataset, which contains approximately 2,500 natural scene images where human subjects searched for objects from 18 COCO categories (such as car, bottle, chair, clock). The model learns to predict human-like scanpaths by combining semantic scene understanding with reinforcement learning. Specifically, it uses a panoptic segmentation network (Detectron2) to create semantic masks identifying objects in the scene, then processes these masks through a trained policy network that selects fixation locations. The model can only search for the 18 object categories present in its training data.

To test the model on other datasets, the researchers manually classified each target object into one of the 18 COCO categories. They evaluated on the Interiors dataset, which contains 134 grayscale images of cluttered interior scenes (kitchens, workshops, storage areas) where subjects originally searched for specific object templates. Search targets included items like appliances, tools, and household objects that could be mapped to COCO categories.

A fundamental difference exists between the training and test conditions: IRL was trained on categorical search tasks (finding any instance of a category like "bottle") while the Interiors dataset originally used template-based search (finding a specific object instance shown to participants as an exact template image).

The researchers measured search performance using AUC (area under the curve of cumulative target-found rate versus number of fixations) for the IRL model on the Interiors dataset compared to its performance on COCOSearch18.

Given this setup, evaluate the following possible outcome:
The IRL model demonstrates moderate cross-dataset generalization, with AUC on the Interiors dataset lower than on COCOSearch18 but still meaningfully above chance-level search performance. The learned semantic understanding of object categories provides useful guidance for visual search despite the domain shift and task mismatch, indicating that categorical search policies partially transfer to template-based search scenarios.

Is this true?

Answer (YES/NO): NO